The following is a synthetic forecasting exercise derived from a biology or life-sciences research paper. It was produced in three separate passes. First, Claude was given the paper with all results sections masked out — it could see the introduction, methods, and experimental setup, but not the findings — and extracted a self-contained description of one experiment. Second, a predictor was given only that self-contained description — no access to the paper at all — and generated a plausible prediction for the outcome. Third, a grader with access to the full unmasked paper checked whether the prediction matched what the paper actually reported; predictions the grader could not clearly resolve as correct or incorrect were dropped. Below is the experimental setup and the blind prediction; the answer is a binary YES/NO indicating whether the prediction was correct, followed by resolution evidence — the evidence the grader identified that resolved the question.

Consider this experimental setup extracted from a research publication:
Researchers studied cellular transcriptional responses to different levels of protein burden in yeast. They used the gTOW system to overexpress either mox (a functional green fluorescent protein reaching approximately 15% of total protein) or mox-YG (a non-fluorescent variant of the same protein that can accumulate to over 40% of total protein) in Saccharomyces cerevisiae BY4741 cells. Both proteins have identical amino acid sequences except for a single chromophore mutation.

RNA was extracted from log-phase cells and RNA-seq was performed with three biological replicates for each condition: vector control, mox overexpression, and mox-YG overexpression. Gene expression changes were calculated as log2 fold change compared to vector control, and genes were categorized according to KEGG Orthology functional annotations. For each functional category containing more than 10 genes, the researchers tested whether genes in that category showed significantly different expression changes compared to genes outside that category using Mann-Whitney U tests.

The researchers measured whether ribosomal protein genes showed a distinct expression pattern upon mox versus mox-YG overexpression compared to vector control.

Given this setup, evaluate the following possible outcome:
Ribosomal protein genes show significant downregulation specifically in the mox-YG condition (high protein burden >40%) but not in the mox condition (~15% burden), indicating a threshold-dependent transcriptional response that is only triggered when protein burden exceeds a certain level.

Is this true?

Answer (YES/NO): NO